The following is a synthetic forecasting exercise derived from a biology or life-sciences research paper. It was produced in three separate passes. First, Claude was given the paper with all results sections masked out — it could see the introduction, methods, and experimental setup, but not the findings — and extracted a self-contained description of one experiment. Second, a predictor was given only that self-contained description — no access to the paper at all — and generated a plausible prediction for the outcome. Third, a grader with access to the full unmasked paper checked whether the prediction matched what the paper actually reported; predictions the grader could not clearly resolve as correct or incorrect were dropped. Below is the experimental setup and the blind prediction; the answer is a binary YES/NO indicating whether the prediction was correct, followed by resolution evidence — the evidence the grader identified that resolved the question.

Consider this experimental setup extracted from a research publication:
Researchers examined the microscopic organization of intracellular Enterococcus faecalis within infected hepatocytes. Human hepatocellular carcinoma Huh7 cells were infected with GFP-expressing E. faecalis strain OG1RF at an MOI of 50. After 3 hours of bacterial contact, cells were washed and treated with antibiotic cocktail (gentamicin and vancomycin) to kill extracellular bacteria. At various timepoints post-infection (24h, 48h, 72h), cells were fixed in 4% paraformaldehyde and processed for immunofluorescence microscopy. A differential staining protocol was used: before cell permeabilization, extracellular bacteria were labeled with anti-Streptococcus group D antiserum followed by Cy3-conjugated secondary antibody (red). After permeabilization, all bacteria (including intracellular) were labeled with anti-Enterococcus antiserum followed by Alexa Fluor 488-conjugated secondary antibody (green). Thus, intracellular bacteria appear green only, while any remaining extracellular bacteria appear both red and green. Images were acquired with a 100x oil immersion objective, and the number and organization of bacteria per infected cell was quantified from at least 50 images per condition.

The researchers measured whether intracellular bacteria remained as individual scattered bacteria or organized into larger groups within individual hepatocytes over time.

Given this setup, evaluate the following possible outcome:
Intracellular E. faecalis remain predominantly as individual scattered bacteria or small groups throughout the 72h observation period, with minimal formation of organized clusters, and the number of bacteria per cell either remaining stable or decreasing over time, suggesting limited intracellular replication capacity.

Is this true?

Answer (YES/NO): NO